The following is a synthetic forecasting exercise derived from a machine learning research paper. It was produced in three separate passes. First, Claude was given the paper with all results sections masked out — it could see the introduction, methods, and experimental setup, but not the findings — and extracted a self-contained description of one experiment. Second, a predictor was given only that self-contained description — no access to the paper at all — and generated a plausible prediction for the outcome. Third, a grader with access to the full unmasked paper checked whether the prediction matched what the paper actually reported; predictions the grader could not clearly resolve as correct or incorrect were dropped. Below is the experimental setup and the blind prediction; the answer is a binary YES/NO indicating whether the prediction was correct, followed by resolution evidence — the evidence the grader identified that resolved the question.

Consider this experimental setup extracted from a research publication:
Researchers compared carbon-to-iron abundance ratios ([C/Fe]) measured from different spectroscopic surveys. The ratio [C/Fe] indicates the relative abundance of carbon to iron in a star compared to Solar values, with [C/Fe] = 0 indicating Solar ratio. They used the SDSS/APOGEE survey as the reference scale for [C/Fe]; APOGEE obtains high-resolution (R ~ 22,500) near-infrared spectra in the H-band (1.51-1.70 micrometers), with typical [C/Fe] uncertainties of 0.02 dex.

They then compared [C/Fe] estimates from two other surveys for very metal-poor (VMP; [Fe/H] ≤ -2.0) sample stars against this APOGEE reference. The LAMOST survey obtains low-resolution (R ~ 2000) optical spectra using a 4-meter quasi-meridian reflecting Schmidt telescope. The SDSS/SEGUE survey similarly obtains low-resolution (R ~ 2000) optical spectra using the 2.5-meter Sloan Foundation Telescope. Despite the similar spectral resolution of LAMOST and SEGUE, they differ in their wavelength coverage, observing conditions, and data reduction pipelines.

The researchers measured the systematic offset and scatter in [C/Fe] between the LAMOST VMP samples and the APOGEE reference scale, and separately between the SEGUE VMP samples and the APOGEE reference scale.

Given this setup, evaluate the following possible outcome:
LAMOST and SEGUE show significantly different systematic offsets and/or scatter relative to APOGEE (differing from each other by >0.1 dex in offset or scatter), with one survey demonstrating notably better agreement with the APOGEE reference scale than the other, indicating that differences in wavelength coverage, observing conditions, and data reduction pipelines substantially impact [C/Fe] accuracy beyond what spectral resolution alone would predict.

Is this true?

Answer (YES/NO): YES